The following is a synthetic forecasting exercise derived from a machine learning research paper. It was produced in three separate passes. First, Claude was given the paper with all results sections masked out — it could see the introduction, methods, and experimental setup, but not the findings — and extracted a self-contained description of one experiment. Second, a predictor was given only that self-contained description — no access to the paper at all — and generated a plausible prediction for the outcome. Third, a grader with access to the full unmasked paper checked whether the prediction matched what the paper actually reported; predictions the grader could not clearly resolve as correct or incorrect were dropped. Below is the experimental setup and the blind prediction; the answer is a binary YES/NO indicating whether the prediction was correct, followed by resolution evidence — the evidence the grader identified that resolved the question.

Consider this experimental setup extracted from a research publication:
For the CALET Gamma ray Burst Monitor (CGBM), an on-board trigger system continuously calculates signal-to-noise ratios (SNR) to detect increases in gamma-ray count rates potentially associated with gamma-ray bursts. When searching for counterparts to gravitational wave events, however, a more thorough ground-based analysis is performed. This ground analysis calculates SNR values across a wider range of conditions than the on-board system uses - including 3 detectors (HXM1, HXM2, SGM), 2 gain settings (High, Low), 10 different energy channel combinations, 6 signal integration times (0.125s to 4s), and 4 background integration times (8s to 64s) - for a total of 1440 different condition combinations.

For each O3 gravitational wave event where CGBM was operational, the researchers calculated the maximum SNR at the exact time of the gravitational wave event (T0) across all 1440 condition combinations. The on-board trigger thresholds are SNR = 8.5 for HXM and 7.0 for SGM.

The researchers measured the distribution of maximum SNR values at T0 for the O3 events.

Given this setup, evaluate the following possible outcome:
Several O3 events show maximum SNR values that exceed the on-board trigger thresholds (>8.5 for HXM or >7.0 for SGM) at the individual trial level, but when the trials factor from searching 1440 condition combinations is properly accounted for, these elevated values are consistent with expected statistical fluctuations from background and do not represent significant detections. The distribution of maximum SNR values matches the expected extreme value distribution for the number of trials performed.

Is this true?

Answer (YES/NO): NO